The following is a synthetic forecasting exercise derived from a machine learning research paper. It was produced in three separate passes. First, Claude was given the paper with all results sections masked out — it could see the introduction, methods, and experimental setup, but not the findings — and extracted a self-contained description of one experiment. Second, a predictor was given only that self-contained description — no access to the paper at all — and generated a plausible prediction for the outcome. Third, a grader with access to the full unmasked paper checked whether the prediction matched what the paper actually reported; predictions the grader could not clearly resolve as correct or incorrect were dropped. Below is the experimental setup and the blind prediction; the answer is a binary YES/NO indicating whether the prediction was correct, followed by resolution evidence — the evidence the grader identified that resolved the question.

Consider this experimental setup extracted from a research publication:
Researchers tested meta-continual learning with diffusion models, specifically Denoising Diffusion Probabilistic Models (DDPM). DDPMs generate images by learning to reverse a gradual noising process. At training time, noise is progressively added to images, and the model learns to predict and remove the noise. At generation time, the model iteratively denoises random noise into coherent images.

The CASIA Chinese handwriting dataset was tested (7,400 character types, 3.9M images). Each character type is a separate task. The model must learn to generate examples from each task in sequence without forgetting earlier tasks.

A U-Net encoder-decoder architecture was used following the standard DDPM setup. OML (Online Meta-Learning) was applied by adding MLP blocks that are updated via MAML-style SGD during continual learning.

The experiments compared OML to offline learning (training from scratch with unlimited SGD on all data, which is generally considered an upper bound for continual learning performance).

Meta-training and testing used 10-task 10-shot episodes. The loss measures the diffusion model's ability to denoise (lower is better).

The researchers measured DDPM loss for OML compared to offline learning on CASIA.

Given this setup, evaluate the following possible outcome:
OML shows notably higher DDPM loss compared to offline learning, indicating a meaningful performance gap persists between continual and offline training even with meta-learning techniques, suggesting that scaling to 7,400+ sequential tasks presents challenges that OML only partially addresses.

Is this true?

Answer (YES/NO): NO